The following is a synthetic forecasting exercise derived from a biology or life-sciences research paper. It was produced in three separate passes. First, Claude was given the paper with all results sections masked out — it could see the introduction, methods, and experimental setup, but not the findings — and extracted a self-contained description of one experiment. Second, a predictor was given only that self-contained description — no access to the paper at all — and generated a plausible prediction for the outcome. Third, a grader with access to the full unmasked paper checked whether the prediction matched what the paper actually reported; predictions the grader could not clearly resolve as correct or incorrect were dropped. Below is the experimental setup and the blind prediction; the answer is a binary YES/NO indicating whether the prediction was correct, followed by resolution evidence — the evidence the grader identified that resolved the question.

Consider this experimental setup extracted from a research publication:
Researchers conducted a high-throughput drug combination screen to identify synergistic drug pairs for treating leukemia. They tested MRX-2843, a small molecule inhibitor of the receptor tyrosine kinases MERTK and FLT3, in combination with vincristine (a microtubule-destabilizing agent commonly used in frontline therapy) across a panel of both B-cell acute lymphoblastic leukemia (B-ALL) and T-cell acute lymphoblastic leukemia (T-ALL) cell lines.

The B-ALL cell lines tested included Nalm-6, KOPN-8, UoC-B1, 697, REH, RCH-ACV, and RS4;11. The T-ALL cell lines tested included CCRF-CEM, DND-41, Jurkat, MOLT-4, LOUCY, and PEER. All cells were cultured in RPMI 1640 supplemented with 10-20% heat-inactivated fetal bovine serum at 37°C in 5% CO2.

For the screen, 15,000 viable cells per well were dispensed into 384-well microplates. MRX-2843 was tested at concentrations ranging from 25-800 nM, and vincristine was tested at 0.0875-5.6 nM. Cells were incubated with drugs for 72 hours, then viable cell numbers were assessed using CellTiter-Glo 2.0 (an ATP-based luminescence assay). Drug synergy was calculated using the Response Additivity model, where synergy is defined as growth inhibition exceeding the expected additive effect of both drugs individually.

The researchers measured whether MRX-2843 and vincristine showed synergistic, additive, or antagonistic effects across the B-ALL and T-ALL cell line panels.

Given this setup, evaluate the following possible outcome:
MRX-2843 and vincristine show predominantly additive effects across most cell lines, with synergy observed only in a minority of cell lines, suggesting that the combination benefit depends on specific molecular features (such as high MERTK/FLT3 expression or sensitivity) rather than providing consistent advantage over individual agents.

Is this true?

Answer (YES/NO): NO